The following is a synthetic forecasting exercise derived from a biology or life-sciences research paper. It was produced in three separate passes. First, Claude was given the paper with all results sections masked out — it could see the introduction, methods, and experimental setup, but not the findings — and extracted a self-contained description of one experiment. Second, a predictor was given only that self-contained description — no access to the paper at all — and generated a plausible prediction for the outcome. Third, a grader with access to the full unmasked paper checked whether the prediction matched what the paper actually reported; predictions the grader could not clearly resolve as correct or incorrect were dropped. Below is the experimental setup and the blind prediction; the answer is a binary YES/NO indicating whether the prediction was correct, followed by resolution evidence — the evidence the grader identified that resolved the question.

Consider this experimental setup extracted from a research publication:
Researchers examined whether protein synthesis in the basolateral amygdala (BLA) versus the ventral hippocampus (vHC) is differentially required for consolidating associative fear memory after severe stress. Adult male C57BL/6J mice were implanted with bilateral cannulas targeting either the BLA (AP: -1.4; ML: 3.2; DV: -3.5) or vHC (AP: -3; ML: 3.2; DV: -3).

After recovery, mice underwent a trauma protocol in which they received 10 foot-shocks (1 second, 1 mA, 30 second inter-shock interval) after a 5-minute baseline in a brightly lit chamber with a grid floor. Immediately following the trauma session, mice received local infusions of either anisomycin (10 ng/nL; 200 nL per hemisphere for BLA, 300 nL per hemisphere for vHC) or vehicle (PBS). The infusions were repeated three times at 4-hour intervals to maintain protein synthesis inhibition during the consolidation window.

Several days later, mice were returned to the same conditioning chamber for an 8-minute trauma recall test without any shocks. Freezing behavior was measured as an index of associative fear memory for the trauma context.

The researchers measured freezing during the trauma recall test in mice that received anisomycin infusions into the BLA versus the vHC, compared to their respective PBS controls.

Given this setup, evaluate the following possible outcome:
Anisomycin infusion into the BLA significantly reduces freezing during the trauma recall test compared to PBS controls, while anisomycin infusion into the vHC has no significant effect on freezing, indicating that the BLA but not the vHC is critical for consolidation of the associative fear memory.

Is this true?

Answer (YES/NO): NO